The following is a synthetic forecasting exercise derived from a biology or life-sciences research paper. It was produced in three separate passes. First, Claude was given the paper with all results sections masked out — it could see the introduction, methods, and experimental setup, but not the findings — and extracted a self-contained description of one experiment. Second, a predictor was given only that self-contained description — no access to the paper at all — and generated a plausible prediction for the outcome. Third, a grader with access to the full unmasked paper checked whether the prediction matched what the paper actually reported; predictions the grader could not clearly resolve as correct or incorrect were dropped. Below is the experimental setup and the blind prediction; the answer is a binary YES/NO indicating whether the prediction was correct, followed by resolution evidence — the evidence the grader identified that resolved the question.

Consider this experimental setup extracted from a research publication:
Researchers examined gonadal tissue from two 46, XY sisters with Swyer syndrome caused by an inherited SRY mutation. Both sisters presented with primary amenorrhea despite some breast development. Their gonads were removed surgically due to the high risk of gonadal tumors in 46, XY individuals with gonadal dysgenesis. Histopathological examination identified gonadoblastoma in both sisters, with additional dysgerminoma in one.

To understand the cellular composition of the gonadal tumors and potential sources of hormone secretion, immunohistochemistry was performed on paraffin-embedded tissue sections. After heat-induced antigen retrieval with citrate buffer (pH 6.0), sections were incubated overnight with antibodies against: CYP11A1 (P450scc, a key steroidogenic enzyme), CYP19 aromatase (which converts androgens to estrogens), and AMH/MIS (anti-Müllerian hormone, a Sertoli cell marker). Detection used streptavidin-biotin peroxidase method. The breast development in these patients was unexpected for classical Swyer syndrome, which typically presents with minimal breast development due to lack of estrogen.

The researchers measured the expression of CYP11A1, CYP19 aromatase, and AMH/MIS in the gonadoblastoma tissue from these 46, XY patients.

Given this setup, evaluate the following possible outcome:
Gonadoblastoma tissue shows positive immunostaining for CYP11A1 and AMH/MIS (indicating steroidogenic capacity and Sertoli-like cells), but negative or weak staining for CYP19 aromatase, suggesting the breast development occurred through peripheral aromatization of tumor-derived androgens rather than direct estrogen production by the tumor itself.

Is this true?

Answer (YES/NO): NO